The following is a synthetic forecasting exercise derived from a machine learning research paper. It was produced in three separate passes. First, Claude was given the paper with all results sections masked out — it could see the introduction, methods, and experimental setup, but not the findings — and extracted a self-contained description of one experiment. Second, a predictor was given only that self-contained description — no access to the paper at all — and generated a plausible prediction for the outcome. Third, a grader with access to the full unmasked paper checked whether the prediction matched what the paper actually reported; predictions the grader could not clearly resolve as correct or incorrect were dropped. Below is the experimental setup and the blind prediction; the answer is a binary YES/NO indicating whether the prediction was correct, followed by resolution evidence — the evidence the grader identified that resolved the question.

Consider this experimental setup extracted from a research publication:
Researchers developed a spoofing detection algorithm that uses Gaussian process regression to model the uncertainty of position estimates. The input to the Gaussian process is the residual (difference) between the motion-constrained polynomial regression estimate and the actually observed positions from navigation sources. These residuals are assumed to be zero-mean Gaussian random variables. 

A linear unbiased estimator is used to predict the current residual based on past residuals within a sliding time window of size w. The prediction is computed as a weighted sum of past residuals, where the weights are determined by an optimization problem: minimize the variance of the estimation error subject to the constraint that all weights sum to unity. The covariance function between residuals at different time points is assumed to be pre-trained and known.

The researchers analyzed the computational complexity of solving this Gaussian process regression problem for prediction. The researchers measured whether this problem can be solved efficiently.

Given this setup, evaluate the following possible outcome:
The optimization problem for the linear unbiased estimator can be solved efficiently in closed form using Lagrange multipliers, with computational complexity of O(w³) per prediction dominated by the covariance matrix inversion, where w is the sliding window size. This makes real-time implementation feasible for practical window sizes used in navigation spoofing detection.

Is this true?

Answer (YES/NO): YES